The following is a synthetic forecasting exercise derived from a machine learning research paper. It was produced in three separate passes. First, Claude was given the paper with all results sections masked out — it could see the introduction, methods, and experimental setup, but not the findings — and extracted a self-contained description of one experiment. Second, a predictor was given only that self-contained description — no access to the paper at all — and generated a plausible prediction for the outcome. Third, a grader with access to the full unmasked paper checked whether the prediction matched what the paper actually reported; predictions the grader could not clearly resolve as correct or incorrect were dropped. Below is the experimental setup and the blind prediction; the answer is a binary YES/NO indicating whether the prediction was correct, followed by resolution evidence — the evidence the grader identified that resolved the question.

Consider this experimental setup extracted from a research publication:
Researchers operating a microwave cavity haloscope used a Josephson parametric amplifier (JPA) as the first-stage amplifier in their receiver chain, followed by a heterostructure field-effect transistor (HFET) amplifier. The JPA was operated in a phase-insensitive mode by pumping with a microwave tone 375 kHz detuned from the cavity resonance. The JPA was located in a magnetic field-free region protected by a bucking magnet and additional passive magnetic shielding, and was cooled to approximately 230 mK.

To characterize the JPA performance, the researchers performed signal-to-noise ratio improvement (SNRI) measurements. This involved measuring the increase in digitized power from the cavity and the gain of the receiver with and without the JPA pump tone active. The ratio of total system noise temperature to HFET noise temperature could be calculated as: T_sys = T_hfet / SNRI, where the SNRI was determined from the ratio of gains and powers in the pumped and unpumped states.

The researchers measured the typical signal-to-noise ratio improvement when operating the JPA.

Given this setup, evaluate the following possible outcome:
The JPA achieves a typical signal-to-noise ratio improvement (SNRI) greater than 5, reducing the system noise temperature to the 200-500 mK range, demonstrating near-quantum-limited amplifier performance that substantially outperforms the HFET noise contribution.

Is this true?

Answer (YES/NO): YES